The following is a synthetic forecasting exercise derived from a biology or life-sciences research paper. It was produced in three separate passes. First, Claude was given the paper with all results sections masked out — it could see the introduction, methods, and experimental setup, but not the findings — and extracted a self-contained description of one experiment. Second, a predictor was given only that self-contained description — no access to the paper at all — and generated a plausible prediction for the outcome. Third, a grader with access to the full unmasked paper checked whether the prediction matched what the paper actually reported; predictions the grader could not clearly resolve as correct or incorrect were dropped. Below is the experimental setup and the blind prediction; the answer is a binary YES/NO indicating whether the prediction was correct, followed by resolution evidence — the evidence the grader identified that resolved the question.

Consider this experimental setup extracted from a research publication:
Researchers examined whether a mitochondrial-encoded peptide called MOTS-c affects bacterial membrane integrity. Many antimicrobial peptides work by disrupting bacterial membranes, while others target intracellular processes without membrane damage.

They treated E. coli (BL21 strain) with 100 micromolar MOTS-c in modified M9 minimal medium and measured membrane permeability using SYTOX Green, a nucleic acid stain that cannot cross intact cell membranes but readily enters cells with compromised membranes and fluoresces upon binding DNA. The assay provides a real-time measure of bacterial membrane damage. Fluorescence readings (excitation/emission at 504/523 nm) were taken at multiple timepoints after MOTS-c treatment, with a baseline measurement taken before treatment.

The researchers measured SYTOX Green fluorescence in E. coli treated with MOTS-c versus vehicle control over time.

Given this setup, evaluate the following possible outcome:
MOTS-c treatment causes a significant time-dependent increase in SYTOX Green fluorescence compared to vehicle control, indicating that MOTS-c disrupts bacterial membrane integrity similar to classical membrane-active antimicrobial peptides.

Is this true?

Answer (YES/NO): YES